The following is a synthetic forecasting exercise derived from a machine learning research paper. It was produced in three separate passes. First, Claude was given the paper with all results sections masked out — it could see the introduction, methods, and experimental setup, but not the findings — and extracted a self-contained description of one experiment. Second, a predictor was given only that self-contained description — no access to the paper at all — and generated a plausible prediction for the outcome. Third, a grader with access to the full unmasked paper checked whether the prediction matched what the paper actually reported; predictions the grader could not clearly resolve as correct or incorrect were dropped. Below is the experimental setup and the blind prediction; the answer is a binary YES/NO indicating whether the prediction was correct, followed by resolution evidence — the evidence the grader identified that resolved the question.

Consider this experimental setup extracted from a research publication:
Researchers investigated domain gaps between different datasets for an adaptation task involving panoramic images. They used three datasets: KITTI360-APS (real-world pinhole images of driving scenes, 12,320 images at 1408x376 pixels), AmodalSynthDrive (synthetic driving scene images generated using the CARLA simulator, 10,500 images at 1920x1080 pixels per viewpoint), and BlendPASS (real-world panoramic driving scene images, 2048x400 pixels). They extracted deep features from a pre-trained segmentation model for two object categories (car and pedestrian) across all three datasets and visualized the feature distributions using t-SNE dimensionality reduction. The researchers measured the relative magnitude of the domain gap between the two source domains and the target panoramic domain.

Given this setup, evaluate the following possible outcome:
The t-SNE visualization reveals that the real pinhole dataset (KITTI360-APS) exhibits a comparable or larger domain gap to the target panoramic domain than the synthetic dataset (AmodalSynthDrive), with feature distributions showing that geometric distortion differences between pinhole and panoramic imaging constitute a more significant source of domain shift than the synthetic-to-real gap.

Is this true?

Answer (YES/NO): NO